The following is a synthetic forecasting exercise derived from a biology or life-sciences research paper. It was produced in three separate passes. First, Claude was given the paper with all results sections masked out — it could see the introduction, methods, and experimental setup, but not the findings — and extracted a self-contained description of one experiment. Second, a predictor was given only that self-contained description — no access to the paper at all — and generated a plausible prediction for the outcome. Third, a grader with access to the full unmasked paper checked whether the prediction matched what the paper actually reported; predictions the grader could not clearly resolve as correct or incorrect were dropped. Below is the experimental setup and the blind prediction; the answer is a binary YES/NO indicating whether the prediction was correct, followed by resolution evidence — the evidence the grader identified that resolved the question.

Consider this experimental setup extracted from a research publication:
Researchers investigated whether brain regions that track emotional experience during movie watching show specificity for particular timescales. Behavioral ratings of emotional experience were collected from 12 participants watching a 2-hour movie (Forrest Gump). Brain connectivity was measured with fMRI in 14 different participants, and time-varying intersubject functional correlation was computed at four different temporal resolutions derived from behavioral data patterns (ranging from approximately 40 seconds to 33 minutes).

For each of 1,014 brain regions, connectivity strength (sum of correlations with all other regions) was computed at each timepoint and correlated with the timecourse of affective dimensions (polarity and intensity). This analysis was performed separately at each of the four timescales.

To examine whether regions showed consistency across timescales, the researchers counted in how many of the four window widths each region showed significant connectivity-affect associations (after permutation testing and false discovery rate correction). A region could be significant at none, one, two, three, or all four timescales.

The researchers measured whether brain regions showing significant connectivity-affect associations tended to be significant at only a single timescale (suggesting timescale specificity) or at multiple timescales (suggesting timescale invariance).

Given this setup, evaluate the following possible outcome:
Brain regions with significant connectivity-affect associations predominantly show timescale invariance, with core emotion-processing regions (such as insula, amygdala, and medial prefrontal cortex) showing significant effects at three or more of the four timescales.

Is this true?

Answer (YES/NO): NO